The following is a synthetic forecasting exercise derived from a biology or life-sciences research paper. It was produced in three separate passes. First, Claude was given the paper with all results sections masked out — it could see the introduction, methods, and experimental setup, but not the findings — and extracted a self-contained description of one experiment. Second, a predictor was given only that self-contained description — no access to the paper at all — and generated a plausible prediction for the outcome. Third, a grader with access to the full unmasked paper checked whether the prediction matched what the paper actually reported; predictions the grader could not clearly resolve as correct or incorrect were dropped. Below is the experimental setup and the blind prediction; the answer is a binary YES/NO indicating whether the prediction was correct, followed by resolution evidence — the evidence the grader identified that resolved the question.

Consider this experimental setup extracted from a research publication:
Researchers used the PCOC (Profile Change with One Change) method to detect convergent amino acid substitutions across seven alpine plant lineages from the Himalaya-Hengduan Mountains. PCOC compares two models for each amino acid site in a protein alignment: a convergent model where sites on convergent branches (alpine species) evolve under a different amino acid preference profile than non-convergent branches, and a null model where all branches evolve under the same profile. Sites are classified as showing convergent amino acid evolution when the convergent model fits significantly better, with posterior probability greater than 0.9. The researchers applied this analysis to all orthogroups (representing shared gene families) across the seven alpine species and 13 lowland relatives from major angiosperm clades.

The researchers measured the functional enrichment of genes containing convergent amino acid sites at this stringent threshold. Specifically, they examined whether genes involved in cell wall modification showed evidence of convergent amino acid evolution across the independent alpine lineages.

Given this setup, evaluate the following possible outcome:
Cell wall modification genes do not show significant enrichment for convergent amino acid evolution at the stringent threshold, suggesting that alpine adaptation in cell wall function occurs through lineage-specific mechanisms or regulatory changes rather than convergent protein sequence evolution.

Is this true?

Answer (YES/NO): NO